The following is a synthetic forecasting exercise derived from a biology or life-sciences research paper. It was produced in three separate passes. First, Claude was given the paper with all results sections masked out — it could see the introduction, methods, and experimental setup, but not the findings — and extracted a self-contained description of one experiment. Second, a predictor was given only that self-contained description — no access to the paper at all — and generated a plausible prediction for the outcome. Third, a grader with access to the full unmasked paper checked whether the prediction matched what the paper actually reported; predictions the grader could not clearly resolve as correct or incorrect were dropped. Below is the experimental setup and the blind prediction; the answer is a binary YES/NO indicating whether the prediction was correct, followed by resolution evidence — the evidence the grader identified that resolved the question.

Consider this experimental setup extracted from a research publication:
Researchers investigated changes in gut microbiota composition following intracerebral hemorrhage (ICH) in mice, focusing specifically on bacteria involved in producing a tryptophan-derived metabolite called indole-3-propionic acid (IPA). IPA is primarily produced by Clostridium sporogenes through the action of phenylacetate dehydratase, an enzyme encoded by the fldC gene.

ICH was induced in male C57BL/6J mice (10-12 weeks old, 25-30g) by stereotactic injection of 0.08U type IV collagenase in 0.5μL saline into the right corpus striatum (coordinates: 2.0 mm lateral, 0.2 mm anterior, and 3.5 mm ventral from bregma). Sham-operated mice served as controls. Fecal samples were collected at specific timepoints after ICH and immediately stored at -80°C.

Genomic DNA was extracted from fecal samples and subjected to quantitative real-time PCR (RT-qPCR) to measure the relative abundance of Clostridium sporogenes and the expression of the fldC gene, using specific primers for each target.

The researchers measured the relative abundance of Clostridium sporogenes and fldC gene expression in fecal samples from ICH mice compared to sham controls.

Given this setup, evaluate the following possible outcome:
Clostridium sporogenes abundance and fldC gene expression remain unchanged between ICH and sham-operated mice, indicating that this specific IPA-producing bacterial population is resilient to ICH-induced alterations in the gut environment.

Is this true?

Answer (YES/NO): NO